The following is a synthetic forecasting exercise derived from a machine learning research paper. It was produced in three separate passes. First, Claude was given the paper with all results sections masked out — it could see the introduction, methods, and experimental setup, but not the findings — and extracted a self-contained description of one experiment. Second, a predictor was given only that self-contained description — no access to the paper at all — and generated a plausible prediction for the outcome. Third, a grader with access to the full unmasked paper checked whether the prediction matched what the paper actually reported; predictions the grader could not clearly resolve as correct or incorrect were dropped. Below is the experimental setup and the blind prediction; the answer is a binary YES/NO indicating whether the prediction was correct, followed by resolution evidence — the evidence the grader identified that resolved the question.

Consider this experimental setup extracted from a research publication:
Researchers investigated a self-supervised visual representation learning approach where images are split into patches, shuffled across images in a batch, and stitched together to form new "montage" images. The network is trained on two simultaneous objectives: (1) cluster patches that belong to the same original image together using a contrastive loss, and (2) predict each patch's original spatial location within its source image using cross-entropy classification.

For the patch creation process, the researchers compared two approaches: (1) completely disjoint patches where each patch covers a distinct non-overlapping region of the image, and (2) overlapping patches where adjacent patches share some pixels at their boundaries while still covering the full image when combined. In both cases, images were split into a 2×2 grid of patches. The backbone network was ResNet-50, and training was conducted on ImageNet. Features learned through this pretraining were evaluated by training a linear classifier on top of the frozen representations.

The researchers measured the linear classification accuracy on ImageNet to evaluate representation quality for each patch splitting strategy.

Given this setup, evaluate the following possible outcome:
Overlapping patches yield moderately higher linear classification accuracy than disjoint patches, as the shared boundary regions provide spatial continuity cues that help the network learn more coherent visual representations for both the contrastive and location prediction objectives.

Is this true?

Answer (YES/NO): NO